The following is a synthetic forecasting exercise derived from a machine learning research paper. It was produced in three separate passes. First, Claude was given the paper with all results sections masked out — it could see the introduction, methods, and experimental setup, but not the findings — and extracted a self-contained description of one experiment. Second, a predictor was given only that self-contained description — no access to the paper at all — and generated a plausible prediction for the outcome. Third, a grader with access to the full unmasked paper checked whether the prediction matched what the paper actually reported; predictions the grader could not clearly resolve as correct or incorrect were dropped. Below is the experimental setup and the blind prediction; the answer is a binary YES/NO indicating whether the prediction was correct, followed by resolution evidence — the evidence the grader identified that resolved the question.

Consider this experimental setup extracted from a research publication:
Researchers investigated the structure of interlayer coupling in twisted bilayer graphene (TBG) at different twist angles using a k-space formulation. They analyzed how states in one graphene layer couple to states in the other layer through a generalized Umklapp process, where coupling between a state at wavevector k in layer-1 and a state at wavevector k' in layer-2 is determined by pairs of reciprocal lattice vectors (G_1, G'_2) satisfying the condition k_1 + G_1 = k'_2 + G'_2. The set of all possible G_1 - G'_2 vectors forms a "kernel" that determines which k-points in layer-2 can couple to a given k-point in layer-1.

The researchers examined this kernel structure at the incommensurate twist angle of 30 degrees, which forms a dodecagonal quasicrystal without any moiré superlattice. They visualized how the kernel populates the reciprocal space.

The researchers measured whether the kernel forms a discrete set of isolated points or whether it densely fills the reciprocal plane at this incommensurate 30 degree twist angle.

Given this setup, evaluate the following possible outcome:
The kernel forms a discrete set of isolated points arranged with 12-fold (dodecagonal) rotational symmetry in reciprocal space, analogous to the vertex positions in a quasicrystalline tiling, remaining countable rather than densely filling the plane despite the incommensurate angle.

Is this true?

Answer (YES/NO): NO